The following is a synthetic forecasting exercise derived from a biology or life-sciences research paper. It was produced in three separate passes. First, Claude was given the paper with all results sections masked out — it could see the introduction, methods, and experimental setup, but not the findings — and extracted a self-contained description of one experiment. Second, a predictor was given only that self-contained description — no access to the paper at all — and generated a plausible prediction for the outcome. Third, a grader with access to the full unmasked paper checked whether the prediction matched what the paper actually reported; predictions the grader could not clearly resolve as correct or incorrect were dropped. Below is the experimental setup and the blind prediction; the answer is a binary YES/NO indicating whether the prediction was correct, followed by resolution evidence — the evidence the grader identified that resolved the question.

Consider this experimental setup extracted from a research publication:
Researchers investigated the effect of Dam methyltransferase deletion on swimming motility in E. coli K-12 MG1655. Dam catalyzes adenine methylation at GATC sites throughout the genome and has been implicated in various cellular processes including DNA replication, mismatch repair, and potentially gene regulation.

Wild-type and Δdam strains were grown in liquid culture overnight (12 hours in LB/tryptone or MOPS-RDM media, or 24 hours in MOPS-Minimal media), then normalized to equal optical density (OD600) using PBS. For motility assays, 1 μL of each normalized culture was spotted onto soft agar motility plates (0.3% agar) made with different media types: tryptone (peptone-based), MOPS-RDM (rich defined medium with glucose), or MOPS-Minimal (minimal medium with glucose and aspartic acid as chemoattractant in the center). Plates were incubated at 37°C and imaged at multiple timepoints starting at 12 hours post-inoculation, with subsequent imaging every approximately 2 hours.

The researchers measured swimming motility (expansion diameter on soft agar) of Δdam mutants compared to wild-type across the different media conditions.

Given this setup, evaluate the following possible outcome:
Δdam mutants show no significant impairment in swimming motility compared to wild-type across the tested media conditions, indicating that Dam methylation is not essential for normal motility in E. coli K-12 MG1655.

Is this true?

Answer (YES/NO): NO